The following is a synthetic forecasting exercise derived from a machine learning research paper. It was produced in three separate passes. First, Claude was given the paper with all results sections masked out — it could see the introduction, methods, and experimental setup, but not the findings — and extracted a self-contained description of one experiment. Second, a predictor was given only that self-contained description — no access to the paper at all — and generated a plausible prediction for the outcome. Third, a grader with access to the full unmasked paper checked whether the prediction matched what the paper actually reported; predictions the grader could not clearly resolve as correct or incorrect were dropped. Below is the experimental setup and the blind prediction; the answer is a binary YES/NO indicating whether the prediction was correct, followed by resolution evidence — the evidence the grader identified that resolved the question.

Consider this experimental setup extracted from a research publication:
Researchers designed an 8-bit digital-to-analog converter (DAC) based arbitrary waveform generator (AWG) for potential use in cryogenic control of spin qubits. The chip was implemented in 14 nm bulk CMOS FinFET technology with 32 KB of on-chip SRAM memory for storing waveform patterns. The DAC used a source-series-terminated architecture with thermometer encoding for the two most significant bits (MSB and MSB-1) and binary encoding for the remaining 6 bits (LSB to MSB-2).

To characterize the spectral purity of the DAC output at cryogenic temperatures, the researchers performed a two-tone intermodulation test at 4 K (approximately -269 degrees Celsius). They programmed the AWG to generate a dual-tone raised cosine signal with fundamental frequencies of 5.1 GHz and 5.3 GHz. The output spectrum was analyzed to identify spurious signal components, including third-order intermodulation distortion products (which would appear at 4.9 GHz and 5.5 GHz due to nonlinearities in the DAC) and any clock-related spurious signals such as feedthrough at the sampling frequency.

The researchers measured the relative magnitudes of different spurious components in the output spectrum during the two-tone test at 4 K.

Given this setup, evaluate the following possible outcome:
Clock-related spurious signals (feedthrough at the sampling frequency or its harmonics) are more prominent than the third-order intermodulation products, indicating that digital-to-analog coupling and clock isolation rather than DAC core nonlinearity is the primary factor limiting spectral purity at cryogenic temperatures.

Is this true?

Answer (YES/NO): YES